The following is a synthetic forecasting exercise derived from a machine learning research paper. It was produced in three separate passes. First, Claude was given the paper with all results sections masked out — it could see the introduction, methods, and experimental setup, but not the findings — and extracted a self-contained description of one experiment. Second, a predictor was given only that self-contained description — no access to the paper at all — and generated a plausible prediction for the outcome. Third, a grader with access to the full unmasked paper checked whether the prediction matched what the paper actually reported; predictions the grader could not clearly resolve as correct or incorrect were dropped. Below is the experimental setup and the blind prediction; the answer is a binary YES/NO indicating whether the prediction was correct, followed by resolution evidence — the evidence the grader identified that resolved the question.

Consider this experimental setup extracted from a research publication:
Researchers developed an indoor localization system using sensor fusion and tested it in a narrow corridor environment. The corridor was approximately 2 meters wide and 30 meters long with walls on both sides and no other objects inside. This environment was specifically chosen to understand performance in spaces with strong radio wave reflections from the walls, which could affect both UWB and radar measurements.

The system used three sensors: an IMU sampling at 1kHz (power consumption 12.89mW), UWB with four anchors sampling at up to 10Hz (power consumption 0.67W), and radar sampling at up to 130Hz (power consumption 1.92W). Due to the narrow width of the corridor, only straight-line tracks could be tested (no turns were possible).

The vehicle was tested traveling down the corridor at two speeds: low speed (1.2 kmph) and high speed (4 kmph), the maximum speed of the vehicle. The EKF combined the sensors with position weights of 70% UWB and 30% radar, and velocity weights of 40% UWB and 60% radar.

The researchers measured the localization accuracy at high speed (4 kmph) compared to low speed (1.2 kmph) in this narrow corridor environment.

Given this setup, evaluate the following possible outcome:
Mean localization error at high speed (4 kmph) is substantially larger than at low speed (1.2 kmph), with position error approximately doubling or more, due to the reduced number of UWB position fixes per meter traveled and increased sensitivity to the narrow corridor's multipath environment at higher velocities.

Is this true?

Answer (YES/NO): NO